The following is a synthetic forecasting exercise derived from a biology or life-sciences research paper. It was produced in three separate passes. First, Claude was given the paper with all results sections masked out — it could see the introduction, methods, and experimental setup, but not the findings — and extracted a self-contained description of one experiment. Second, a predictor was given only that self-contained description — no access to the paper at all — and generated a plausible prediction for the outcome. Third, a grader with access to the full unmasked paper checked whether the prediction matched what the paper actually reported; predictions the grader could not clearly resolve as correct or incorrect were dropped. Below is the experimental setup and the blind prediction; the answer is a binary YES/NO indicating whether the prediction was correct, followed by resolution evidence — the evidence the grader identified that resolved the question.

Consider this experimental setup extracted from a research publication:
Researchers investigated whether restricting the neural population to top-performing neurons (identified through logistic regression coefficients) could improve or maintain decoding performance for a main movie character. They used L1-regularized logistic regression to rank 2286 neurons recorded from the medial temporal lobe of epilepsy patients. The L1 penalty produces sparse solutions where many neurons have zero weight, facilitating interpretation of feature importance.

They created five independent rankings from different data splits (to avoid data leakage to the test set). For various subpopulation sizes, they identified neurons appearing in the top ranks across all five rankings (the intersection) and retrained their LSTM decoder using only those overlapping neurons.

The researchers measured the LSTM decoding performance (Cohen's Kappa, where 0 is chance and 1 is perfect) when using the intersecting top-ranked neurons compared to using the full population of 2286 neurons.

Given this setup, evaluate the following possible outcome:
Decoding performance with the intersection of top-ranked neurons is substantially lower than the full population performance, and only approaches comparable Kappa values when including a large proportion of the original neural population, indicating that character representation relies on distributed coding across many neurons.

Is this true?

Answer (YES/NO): NO